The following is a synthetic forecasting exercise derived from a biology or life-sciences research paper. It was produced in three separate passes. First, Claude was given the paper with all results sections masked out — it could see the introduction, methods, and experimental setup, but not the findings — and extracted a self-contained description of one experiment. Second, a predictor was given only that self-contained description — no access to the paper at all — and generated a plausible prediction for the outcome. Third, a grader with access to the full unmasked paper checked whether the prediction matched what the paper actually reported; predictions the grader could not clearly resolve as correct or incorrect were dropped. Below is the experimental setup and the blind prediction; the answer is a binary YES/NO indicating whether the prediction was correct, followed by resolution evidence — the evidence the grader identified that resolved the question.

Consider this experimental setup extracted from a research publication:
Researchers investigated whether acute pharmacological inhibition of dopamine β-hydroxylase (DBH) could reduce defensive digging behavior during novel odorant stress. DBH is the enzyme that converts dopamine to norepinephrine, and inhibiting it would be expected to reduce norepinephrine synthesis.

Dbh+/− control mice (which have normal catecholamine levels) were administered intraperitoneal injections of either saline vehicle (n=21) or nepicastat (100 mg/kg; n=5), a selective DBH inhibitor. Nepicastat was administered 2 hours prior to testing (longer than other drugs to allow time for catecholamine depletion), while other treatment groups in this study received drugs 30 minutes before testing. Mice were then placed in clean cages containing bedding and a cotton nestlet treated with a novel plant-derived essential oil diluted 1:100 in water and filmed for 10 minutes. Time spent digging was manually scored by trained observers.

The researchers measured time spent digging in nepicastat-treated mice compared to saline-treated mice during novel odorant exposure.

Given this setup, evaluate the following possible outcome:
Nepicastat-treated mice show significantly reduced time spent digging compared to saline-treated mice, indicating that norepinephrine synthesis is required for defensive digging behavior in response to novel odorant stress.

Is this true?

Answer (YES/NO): YES